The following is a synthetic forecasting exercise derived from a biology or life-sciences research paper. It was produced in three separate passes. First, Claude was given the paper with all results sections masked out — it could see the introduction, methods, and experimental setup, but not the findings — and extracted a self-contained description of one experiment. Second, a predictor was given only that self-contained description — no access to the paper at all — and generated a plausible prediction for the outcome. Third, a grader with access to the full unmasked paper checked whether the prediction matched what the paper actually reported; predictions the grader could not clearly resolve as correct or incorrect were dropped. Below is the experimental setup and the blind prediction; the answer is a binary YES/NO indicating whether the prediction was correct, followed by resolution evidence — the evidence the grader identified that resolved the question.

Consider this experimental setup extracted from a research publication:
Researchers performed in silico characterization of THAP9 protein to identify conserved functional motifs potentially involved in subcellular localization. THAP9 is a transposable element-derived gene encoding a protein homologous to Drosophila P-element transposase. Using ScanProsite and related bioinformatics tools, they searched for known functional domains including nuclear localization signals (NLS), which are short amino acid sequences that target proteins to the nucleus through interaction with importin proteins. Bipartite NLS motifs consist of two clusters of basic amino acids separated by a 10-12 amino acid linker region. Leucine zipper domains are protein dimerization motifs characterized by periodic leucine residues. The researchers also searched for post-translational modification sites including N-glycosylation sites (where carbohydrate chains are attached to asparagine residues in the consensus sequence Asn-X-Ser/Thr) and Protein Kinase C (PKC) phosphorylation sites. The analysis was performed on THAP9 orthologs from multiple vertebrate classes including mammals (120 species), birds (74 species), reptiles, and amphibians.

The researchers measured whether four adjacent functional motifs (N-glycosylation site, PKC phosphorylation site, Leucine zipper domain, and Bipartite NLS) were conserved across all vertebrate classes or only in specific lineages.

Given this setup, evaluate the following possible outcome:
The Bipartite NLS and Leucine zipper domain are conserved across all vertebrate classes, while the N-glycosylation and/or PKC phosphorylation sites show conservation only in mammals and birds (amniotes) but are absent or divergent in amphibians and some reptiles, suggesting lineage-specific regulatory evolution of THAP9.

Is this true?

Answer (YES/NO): NO